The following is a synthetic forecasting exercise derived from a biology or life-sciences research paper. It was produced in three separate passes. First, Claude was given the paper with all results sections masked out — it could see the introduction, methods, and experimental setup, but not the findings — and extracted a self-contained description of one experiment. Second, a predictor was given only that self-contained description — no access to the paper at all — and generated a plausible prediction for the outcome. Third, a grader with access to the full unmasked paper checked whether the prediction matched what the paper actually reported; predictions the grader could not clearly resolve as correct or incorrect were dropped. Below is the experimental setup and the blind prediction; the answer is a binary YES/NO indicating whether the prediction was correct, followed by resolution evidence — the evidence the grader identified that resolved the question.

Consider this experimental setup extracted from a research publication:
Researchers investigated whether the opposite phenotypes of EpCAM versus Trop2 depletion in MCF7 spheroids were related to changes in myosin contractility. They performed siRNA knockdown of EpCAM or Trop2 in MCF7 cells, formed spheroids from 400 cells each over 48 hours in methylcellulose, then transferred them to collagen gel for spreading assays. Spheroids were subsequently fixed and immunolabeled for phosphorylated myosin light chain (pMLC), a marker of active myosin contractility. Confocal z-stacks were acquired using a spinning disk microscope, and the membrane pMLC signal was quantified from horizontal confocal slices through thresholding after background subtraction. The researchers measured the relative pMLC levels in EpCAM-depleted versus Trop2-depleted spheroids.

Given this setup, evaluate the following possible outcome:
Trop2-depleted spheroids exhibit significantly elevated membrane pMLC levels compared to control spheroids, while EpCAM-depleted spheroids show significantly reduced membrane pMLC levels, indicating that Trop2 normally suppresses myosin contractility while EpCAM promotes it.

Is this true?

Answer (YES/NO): NO